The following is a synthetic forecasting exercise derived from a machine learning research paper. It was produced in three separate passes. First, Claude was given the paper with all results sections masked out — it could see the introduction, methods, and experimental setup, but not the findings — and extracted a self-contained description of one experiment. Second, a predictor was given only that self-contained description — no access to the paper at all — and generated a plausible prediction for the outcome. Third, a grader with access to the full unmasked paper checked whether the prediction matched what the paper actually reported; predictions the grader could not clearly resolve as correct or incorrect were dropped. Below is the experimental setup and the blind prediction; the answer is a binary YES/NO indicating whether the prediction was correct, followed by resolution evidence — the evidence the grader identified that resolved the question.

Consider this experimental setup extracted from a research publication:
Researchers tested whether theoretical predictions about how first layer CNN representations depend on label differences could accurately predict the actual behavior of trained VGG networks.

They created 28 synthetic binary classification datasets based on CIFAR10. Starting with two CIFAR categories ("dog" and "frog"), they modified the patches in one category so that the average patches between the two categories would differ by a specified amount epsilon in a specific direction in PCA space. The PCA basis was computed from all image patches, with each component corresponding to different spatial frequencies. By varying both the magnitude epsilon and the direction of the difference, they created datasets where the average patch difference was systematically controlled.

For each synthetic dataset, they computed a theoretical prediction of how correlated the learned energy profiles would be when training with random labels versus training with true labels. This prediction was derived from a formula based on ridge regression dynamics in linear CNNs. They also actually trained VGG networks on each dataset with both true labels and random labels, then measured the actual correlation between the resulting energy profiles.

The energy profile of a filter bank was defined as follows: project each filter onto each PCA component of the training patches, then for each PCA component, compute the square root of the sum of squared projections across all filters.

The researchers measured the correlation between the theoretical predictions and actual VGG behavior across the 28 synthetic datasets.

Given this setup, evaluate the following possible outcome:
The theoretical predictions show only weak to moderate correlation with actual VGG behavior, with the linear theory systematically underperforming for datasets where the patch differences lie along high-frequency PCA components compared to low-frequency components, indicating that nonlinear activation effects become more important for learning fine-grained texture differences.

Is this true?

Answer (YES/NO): NO